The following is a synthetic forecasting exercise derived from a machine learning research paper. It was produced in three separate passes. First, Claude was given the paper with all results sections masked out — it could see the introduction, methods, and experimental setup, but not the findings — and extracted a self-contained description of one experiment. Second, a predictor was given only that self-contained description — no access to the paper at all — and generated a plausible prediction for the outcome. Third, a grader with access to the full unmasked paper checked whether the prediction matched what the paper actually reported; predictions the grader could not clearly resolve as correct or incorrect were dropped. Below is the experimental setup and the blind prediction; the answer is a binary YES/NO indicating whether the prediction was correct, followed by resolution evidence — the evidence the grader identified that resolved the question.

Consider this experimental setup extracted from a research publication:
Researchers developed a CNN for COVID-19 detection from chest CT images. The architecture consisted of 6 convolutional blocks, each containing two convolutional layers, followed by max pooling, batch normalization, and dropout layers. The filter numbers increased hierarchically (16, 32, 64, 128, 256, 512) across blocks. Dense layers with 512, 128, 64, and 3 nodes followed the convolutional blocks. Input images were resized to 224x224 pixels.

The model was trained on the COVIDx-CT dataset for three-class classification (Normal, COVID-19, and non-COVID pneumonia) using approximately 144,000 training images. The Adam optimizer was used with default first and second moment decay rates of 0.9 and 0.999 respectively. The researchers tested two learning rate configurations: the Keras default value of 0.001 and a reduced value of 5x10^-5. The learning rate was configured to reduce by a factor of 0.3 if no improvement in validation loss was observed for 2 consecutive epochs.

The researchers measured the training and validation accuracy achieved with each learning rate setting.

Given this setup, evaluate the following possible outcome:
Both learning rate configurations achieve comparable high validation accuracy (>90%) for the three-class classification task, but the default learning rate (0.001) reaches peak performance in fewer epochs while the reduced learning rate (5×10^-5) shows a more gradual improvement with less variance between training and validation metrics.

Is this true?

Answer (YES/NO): NO